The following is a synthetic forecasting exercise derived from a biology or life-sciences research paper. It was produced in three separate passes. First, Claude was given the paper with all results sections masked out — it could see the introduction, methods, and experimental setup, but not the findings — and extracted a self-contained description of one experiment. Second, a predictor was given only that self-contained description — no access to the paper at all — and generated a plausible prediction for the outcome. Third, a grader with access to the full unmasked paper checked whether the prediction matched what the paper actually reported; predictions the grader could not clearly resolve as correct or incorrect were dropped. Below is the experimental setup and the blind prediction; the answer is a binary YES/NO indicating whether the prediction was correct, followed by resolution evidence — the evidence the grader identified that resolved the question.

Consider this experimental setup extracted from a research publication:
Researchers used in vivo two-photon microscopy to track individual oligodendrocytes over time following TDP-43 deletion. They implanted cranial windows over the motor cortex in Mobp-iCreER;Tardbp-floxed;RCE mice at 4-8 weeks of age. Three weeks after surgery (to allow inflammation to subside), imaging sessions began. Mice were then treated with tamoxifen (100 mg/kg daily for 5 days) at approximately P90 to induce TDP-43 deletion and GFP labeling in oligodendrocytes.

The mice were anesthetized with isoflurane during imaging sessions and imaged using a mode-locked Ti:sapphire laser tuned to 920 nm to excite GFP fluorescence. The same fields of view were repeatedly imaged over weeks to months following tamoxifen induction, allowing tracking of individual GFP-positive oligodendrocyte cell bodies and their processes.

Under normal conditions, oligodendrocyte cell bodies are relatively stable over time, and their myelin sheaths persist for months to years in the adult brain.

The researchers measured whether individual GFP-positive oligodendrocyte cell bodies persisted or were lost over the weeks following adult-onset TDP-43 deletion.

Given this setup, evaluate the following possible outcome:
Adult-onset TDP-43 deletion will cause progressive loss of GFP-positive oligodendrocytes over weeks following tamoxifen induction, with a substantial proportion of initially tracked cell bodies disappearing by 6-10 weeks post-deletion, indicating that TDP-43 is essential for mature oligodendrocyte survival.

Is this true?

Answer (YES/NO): NO